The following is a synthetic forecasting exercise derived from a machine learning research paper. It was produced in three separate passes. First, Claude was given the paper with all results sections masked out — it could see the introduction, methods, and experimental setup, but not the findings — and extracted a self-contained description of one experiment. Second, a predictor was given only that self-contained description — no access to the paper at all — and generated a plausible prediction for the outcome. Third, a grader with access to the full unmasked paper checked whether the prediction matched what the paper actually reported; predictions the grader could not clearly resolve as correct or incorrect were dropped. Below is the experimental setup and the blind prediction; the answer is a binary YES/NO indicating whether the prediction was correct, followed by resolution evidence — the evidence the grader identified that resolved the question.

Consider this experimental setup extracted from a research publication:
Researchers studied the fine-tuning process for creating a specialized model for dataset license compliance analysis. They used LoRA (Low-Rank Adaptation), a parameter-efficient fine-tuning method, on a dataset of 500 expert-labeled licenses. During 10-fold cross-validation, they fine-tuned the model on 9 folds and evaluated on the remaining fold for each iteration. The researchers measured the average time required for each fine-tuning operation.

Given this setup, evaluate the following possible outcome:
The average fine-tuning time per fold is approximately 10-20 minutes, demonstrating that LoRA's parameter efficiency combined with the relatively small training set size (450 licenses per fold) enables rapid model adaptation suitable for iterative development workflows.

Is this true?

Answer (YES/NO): YES